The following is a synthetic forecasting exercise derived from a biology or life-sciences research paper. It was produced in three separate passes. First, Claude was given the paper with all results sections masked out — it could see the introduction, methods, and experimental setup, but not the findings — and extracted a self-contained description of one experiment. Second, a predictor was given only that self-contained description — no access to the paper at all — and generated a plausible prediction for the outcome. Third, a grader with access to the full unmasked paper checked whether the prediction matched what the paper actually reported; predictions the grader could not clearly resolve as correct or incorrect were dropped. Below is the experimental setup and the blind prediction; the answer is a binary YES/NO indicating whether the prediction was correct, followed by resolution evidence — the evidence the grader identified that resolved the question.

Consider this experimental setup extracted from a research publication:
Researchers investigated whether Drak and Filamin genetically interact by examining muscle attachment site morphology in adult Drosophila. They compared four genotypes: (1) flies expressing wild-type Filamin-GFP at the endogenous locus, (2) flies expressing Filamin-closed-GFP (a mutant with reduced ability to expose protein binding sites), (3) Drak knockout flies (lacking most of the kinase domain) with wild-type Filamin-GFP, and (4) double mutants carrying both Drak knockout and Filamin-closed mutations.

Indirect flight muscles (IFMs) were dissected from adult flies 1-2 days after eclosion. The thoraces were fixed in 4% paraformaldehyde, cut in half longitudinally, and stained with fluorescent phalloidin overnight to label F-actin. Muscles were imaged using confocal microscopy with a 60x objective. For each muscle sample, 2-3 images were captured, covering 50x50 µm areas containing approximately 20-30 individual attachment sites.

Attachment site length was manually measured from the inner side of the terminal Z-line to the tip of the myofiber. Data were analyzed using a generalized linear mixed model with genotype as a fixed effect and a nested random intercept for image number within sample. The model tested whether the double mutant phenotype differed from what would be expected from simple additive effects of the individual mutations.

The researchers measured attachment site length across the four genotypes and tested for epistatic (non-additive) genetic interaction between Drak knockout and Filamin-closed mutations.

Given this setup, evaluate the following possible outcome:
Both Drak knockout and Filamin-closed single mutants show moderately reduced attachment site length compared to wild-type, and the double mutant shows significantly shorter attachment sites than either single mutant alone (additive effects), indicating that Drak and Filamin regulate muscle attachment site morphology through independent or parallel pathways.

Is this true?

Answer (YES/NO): NO